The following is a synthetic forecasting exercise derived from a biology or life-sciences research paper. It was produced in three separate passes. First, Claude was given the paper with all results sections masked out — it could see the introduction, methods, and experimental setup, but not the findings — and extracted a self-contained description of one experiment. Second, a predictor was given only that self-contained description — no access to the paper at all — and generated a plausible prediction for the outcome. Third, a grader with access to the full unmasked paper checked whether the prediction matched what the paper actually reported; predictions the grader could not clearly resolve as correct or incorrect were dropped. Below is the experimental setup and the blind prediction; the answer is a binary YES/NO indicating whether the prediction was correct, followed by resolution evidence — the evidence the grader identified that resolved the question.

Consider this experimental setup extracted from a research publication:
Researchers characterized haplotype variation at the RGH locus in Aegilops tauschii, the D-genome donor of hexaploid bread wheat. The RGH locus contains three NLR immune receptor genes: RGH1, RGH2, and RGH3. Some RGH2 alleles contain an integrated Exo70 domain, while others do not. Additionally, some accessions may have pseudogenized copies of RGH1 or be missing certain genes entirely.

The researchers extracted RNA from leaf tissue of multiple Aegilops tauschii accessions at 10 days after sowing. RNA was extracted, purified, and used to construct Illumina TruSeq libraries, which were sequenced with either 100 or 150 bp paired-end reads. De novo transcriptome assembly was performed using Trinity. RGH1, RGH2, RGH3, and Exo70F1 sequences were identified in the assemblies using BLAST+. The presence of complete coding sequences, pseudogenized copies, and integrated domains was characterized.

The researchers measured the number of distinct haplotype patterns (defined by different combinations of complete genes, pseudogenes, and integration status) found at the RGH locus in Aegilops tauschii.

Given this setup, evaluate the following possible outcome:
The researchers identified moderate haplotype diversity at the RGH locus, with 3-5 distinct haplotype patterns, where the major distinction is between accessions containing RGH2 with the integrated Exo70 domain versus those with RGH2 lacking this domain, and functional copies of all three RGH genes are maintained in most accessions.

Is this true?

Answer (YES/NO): NO